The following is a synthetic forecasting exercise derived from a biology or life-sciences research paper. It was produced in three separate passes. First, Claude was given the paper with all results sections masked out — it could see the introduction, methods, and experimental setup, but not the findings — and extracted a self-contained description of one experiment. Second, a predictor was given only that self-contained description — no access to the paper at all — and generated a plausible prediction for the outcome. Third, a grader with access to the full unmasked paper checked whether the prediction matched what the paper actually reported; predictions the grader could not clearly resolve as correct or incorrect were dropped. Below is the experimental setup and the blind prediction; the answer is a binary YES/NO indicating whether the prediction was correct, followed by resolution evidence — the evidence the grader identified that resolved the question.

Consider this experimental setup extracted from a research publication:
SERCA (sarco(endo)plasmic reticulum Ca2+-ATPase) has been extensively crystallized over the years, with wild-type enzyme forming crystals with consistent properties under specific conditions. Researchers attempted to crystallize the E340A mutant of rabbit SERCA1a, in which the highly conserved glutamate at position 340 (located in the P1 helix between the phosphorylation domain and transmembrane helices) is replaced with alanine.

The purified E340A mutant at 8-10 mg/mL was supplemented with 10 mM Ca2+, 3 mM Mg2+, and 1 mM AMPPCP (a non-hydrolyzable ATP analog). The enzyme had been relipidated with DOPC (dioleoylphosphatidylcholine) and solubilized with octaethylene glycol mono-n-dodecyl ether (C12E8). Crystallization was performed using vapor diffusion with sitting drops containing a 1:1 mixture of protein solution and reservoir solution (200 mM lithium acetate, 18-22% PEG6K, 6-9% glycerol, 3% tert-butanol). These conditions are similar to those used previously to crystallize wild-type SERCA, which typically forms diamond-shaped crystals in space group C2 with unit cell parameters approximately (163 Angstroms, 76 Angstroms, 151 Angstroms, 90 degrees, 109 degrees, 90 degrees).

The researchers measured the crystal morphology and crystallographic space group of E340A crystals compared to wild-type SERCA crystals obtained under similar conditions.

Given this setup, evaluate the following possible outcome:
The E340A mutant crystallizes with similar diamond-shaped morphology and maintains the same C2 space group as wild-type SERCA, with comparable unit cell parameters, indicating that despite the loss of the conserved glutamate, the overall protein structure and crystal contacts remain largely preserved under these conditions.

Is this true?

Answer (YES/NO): NO